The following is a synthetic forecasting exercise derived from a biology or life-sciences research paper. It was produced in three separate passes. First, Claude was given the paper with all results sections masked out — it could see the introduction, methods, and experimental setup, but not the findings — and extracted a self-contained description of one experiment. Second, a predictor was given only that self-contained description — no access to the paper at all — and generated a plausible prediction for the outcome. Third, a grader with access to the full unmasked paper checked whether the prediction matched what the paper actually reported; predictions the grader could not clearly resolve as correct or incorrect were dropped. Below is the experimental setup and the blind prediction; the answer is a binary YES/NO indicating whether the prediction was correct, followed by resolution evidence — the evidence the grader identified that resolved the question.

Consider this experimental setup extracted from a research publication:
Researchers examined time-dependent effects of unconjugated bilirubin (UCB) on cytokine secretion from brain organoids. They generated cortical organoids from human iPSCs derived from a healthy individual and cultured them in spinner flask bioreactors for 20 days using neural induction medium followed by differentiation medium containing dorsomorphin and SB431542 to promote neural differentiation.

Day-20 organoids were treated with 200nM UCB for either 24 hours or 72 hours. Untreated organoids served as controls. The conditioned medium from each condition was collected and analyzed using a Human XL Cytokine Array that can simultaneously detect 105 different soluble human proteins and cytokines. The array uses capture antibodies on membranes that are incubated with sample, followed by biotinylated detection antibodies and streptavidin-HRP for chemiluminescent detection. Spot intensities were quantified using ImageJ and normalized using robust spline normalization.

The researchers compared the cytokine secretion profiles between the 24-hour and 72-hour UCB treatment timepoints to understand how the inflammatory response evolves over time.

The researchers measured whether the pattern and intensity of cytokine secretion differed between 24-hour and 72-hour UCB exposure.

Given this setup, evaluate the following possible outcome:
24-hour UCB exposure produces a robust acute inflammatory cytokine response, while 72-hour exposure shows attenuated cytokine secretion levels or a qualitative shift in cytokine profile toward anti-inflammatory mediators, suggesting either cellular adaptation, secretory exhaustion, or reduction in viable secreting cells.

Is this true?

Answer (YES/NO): NO